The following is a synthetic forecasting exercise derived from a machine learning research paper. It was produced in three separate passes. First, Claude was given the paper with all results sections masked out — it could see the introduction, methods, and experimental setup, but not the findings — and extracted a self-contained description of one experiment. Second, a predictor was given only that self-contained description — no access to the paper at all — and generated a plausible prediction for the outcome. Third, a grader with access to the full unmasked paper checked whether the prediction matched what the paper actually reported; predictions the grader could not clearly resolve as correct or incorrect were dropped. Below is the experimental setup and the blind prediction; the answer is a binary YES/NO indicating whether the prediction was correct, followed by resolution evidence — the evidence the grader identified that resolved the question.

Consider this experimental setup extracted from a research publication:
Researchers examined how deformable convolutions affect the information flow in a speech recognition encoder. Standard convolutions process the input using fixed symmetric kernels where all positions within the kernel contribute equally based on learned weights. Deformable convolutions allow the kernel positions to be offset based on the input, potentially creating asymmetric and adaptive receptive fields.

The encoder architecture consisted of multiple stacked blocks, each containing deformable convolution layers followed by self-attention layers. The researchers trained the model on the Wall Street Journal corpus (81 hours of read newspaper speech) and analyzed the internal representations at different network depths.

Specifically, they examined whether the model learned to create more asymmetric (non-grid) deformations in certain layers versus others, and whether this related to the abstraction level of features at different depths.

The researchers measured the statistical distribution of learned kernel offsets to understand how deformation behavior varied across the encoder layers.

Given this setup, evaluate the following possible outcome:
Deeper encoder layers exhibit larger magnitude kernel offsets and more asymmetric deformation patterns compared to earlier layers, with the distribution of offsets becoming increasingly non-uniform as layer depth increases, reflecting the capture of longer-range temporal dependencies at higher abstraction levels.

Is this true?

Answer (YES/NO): NO